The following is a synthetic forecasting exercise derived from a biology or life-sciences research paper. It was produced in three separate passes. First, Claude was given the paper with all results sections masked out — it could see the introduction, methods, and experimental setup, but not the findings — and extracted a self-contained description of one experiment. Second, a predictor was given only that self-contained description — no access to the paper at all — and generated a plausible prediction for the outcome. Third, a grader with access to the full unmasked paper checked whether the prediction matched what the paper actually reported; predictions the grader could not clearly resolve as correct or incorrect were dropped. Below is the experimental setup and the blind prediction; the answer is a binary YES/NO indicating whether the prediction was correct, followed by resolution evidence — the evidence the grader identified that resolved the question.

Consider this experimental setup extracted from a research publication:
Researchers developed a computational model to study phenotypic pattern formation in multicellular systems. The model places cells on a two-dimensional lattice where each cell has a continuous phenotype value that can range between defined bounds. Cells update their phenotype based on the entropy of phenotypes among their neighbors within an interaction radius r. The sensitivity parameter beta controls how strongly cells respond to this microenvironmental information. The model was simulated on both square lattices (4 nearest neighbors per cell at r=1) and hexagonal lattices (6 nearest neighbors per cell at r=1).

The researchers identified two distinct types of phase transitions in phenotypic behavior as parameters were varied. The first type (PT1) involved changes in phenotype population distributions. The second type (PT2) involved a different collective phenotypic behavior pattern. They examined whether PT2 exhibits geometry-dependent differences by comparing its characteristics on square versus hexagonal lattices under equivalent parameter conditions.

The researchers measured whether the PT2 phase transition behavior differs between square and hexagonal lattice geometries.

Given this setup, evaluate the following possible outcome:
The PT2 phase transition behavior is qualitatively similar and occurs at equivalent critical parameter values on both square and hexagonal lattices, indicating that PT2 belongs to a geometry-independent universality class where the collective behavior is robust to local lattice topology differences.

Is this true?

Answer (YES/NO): NO